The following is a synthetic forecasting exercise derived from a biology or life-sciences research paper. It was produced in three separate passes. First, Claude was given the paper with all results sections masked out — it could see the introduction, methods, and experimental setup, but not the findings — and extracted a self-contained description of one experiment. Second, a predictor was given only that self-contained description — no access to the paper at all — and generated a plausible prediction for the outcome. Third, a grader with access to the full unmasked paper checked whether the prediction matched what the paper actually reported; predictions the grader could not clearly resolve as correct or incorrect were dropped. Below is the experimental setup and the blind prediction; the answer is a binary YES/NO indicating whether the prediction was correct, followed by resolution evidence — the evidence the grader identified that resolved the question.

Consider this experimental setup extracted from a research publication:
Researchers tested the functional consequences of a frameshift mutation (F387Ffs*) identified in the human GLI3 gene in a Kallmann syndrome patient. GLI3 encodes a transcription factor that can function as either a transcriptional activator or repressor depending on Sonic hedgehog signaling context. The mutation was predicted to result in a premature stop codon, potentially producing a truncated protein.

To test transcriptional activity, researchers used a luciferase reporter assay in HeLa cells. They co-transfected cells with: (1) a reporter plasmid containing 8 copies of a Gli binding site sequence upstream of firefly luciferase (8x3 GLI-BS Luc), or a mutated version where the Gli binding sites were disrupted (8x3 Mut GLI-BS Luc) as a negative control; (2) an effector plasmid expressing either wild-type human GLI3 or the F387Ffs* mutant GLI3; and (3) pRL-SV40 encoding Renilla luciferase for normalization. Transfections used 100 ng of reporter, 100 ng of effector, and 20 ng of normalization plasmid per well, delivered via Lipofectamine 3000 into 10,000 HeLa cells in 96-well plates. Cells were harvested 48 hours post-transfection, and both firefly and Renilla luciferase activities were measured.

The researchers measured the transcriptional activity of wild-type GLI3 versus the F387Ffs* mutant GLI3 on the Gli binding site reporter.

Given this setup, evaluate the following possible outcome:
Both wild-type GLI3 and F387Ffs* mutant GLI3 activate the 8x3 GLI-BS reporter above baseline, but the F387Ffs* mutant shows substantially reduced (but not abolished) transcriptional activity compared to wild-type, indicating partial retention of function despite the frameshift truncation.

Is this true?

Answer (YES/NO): NO